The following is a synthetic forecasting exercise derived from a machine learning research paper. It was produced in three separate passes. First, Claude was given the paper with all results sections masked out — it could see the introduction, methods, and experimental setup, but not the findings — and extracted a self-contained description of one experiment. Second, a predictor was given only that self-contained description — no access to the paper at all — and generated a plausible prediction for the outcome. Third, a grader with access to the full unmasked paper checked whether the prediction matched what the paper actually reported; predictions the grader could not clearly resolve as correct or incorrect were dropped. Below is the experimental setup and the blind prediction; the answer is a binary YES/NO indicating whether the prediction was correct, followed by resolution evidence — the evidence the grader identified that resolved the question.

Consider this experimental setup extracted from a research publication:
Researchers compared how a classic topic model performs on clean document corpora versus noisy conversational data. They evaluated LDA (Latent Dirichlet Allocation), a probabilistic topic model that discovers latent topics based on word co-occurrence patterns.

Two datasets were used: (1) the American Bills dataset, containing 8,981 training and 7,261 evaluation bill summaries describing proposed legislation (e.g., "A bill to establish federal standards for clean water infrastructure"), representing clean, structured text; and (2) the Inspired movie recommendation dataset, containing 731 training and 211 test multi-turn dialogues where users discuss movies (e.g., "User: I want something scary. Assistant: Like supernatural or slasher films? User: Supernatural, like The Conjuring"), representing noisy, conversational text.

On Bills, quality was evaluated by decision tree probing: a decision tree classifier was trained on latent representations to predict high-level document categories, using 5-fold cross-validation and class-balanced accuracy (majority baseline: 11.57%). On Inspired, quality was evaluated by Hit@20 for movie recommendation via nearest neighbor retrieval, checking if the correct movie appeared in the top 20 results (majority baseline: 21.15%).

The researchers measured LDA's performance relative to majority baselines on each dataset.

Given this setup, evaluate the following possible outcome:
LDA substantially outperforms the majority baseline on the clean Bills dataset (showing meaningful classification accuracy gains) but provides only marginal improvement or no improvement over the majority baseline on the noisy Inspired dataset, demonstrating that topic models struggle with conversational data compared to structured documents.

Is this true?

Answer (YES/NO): NO